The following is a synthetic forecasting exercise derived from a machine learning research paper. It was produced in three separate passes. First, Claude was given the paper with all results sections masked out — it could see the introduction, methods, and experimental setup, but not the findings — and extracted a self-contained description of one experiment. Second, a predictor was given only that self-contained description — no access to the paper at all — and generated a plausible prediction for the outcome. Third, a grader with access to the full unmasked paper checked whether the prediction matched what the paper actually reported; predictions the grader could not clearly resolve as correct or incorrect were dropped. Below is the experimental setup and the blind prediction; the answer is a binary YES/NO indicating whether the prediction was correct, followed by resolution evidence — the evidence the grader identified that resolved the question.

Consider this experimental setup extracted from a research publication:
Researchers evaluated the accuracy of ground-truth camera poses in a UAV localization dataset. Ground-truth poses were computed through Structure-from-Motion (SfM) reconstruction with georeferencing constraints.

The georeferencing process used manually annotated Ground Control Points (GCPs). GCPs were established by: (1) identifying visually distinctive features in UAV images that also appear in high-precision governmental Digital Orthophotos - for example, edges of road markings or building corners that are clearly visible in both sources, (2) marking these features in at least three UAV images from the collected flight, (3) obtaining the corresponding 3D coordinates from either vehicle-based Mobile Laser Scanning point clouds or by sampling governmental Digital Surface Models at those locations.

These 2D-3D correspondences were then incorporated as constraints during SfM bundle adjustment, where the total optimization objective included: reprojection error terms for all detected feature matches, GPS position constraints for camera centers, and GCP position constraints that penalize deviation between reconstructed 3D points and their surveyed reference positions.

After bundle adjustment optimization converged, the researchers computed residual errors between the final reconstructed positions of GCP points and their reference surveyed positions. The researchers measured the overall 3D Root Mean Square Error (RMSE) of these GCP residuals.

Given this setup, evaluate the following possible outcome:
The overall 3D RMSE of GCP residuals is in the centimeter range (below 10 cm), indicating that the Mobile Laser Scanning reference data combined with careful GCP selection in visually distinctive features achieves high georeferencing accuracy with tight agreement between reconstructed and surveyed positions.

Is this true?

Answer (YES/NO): YES